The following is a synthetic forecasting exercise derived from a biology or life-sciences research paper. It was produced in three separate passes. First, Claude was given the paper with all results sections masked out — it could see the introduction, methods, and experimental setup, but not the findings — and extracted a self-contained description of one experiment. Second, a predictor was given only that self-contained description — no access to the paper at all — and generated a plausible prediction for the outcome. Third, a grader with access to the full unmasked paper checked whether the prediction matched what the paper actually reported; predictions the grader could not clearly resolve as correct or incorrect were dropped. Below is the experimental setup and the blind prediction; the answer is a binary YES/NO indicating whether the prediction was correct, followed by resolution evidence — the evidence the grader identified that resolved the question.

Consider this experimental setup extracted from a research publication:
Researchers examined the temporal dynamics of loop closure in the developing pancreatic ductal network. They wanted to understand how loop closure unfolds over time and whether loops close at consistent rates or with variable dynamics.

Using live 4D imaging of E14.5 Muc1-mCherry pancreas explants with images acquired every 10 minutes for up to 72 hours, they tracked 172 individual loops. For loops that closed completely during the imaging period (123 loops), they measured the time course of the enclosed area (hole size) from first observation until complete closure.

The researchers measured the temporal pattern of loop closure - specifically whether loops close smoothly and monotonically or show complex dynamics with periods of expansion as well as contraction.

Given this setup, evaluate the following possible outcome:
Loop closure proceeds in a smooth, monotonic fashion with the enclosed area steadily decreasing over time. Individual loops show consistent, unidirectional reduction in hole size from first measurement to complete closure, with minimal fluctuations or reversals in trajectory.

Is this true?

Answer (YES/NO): NO